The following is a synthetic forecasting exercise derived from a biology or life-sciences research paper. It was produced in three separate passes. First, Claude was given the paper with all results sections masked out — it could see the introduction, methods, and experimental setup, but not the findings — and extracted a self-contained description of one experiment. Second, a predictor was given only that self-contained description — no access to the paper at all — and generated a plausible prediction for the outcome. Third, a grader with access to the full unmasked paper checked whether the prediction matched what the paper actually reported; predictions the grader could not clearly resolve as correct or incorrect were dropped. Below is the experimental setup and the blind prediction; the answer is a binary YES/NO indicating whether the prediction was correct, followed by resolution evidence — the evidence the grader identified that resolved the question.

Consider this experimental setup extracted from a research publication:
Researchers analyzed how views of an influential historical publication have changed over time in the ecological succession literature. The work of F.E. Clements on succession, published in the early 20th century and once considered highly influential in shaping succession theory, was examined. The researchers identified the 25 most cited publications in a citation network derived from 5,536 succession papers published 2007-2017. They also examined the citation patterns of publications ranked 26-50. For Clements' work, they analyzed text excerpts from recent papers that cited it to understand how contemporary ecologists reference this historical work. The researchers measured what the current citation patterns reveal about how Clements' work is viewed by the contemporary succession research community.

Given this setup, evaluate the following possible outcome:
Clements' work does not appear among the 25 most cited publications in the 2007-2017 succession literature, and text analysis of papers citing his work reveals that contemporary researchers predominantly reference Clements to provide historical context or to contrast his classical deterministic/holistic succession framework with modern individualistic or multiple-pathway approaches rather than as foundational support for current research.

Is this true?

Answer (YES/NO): YES